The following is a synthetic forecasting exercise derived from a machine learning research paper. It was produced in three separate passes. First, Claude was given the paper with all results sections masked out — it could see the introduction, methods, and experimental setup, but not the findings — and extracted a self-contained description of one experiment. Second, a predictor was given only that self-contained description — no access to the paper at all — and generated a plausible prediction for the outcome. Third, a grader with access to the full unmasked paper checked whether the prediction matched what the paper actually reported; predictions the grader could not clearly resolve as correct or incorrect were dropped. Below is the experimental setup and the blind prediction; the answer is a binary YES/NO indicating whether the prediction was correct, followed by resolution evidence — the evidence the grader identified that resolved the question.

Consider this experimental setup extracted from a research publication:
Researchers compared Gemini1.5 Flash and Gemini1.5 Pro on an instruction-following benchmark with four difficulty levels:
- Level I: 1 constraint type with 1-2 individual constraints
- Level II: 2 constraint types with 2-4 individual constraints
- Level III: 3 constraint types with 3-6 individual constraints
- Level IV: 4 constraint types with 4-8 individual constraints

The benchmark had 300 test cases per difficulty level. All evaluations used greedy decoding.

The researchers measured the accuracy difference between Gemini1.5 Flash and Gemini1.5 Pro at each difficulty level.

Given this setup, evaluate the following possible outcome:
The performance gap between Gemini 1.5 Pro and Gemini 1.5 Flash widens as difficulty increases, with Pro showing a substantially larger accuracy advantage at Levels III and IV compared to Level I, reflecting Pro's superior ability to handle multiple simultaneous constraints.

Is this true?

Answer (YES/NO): NO